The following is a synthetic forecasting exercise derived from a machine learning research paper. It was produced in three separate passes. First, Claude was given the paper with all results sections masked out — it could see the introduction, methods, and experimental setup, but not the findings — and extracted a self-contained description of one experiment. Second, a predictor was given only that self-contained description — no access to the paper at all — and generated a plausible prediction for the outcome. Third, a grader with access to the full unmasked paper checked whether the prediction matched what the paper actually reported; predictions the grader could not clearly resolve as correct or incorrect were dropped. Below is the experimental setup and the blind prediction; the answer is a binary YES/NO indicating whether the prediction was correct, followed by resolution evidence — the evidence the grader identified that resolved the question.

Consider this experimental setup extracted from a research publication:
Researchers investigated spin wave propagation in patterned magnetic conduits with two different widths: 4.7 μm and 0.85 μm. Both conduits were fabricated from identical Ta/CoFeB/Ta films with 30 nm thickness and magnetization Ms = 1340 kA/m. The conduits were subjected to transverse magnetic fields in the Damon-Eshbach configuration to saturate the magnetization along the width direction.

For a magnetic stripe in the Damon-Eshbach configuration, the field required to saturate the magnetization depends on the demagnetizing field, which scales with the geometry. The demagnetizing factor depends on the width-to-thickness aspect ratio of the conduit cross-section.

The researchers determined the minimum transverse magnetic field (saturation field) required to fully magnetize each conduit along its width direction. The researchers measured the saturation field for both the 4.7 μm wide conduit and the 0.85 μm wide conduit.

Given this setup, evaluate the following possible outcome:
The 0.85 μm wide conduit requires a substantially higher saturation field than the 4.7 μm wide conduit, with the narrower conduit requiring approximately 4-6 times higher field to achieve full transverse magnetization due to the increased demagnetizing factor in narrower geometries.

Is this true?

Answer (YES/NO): YES